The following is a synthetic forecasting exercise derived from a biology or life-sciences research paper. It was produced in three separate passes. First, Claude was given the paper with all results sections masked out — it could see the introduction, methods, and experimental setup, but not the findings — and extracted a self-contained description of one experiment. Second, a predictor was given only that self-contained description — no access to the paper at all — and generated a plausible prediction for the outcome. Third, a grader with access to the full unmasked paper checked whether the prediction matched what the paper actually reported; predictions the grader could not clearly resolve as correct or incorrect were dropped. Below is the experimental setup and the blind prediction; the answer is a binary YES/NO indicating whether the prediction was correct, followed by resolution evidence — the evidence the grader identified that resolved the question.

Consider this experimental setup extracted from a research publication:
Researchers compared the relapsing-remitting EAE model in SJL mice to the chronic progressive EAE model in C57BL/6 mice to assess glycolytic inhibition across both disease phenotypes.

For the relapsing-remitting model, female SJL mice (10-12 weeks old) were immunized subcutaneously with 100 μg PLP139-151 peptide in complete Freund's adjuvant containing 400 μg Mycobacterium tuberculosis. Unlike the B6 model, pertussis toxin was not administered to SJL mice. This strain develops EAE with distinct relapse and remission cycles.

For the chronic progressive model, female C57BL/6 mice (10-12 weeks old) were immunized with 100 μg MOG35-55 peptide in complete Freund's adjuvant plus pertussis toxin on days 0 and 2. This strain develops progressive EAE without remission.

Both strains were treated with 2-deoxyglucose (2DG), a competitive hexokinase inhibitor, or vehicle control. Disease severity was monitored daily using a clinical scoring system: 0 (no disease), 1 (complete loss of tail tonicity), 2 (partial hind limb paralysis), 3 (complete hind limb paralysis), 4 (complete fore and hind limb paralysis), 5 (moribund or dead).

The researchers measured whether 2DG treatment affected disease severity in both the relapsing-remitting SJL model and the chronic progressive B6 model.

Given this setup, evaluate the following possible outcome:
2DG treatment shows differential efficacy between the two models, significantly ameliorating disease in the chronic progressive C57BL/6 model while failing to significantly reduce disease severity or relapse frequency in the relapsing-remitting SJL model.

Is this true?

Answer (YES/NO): NO